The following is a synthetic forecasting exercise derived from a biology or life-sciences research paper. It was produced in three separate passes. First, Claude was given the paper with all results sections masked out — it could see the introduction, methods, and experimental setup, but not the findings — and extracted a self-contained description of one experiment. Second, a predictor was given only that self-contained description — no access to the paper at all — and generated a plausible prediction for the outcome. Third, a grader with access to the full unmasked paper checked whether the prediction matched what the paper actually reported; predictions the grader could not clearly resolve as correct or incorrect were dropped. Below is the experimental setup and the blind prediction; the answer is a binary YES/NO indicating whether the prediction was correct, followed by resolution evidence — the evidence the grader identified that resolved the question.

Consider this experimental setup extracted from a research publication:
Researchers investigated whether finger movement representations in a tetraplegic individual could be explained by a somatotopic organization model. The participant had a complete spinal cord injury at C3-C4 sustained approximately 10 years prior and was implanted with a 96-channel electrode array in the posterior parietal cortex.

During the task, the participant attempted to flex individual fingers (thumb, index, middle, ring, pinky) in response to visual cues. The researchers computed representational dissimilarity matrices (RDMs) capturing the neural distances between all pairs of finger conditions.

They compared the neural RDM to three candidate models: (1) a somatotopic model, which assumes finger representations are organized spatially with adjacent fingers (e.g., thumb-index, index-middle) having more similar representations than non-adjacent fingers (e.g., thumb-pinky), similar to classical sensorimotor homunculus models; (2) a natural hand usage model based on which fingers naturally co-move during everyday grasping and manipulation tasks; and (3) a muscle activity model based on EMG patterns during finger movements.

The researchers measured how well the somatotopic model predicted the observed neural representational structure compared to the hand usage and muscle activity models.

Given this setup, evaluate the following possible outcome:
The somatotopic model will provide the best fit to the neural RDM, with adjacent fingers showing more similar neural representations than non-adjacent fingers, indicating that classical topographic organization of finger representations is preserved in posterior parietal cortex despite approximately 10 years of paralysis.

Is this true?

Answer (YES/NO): NO